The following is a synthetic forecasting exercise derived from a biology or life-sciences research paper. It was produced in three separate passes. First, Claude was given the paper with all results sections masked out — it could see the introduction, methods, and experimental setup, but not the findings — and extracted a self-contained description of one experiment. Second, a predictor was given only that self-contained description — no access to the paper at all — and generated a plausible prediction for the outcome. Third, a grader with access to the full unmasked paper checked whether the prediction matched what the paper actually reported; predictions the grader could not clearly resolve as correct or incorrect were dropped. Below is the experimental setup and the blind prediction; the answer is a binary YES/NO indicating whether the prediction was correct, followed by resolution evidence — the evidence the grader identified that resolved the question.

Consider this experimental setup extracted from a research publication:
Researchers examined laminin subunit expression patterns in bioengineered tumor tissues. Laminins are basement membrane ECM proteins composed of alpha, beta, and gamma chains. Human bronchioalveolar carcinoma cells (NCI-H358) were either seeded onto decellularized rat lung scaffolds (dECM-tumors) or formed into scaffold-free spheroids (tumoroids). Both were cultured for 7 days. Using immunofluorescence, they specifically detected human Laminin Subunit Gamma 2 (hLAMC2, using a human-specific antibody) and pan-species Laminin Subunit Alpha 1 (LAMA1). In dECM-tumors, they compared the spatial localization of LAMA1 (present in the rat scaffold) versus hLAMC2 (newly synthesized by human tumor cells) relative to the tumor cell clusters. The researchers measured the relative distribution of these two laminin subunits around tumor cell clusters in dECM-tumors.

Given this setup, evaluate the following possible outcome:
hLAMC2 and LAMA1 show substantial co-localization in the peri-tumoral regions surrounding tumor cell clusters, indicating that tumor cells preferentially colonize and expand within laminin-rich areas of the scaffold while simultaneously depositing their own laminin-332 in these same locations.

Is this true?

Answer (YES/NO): NO